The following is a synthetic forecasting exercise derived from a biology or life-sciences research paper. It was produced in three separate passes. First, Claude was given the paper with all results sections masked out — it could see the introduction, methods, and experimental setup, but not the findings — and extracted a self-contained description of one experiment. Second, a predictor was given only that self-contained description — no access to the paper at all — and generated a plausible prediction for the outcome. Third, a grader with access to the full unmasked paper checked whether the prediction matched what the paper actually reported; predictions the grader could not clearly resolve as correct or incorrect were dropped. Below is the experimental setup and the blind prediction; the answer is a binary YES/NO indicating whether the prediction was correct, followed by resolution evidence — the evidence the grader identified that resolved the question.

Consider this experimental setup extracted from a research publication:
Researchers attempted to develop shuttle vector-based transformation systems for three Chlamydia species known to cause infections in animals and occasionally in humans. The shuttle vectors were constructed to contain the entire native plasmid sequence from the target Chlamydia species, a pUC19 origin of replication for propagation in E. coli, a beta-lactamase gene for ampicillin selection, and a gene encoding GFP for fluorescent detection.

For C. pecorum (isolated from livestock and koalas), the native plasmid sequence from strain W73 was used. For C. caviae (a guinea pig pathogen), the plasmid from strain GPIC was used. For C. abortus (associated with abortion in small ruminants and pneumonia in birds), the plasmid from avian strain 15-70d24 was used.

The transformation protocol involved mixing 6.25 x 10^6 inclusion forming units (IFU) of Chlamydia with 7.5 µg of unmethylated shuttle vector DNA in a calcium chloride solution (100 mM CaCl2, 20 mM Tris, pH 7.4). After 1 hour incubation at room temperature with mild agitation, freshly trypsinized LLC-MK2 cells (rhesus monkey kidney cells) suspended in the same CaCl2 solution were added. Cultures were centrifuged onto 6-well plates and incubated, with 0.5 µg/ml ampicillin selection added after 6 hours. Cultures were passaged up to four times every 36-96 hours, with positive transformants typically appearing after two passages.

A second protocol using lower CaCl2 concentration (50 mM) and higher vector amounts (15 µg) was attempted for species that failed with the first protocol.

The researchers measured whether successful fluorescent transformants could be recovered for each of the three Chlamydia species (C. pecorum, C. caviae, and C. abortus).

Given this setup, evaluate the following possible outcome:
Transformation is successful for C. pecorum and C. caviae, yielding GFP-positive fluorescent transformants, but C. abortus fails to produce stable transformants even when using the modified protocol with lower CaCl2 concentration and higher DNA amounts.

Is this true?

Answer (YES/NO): YES